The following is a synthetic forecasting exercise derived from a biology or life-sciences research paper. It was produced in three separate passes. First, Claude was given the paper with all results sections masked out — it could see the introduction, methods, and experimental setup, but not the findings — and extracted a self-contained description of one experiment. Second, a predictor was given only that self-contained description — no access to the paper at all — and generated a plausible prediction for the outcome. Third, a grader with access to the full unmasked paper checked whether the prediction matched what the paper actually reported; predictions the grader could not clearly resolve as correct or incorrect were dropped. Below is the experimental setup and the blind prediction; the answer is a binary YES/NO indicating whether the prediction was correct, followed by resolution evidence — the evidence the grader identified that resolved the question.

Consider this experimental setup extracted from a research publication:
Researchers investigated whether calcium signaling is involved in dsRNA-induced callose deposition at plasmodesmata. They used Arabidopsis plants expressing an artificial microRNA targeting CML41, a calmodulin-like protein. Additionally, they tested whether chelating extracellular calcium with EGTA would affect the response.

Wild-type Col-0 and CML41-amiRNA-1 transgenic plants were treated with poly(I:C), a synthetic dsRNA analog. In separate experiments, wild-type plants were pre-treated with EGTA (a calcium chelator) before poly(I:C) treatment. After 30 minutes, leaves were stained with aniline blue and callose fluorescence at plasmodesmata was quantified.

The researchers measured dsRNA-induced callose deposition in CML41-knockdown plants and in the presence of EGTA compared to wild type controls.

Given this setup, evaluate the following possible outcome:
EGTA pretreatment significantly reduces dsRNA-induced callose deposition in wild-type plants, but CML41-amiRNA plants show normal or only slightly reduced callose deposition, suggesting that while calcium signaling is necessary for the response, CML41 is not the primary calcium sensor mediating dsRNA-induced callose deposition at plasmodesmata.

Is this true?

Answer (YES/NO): NO